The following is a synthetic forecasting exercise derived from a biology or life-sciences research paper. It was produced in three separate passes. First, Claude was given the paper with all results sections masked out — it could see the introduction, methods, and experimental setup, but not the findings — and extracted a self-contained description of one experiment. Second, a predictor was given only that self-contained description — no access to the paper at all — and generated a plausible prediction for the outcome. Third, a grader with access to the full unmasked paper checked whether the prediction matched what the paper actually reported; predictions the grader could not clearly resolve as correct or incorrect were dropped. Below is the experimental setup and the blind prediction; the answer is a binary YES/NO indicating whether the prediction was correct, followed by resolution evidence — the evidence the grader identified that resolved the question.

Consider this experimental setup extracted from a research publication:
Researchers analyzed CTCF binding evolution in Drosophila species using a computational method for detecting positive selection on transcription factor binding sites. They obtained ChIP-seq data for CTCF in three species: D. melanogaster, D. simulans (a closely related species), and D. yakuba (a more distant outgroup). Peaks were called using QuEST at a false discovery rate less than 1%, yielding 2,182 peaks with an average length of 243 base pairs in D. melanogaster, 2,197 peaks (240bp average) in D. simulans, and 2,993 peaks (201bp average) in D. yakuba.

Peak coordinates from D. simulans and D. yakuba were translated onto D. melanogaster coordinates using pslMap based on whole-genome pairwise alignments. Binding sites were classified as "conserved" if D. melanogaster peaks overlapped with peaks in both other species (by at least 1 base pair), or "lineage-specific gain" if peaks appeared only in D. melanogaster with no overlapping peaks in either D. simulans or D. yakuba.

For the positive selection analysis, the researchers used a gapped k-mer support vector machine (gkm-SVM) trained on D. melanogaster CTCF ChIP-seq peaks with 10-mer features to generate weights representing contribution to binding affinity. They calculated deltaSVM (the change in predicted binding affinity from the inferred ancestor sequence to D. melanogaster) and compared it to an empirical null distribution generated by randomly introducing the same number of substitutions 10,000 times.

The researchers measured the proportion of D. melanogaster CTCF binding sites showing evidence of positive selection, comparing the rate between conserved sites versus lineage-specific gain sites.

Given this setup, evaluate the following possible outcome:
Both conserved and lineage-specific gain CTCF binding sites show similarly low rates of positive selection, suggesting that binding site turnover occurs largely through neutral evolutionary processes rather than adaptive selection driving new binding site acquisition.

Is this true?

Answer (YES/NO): NO